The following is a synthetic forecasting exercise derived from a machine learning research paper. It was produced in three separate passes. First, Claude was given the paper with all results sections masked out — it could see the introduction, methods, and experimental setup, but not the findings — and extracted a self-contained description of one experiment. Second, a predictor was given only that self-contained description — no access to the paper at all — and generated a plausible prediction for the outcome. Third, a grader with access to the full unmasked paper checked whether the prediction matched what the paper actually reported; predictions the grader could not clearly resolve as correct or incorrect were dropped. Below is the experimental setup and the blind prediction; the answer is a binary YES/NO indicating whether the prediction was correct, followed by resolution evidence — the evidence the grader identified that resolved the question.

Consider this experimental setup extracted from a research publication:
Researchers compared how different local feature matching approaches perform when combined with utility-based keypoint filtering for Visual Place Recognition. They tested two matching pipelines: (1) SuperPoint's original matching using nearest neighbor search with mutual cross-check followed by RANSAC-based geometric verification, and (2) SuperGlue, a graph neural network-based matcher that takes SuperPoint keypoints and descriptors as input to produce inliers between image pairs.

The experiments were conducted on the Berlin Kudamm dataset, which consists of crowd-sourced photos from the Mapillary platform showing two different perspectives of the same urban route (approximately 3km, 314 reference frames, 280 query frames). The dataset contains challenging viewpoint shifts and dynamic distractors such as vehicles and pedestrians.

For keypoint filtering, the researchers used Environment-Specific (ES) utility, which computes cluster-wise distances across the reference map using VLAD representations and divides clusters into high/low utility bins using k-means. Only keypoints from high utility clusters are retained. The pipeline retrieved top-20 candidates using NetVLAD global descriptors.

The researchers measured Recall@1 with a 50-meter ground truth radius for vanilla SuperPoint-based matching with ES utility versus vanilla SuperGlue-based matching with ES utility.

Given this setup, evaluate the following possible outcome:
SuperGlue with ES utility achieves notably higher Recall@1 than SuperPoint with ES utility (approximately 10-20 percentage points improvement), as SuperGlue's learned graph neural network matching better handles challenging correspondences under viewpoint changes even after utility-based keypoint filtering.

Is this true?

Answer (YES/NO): YES